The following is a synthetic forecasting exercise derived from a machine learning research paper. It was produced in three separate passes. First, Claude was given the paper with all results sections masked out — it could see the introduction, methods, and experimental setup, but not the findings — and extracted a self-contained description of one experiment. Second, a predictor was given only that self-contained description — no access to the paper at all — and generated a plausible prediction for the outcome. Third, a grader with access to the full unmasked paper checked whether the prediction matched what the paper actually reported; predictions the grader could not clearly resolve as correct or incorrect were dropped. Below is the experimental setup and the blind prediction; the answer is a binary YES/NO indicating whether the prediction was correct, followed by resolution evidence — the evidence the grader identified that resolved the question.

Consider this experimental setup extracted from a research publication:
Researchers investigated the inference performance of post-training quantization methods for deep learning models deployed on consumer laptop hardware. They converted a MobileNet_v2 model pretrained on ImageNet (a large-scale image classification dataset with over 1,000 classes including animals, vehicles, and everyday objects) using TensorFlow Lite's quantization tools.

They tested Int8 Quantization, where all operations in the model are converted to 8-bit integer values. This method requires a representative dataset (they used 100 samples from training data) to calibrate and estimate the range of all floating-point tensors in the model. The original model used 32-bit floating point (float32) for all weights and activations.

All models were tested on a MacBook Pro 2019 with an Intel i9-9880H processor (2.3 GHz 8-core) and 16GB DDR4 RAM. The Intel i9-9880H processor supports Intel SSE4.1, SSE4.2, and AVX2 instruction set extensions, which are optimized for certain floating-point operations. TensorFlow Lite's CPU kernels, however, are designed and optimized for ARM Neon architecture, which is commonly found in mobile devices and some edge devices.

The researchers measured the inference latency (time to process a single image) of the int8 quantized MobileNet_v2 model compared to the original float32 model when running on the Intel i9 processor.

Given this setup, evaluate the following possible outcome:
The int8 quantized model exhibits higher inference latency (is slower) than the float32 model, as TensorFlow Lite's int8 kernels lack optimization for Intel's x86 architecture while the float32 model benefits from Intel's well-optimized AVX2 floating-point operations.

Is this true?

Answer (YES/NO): YES